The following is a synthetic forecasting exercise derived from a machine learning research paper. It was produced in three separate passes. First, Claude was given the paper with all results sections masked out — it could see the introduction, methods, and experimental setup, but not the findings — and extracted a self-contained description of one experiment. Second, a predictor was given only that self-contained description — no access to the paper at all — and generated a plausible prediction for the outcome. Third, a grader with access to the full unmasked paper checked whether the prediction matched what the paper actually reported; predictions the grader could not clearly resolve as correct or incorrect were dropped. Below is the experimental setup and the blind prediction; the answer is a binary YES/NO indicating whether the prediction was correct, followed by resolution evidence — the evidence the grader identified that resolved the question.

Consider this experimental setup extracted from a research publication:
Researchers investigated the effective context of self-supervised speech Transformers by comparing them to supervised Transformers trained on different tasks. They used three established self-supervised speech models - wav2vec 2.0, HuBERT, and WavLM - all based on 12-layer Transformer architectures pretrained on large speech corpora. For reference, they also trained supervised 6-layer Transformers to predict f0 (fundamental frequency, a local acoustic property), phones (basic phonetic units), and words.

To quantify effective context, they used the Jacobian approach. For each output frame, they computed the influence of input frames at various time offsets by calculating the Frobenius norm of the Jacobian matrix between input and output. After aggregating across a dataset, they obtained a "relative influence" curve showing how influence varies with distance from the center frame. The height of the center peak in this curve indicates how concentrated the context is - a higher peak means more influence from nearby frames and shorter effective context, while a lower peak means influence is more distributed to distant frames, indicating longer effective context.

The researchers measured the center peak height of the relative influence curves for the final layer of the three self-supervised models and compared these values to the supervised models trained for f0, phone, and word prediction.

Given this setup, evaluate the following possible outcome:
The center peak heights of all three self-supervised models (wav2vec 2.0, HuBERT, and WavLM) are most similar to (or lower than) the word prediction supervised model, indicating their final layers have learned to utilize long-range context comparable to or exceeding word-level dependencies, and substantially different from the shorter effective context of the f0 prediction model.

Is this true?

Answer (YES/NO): NO